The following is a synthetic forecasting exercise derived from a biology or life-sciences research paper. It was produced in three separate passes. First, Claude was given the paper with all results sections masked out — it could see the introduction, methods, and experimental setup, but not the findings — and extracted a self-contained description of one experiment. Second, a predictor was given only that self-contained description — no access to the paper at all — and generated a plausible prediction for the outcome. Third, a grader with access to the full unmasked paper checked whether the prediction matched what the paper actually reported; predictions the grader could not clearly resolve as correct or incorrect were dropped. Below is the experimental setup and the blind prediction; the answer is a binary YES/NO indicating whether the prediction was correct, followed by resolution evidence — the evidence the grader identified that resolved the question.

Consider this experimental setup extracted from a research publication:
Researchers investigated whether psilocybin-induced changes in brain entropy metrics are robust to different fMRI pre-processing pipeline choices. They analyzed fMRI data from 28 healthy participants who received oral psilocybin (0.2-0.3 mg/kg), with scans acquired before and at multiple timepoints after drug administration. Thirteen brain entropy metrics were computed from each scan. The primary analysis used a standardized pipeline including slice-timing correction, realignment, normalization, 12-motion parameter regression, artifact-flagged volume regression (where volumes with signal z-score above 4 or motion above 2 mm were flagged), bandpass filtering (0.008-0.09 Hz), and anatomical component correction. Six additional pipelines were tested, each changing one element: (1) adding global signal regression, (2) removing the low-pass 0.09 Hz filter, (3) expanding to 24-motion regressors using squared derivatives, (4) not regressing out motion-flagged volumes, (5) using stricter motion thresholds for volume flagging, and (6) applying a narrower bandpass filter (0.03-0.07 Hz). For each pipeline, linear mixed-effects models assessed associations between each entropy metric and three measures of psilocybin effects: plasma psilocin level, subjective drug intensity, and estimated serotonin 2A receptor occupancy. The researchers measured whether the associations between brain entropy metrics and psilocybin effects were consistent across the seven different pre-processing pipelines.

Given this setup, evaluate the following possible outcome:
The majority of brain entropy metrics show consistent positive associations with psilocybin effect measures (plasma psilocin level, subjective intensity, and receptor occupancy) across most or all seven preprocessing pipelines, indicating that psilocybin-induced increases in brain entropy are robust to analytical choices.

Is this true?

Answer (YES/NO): NO